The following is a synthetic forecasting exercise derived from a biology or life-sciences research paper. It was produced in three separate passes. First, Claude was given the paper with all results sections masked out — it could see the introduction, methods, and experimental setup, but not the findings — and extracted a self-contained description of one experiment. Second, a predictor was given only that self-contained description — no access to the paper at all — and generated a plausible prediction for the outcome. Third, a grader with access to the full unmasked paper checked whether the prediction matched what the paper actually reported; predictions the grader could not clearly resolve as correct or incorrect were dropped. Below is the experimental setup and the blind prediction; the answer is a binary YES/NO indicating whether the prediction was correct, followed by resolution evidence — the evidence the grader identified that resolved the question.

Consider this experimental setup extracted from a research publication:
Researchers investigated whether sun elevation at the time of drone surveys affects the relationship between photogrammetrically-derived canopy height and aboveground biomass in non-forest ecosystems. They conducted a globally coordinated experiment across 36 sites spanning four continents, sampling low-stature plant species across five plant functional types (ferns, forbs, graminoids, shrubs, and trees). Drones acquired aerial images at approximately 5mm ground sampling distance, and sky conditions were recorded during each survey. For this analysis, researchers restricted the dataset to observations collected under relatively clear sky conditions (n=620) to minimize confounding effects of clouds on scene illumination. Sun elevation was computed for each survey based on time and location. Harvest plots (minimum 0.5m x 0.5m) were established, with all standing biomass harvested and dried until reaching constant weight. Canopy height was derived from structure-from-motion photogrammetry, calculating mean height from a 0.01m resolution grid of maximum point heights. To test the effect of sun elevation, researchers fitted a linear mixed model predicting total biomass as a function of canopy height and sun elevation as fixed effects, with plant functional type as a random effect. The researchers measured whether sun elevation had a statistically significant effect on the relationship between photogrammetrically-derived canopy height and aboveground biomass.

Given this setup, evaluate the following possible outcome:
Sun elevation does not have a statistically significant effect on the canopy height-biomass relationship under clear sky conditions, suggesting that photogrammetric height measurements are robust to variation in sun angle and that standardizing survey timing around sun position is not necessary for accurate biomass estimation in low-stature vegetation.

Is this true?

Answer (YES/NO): YES